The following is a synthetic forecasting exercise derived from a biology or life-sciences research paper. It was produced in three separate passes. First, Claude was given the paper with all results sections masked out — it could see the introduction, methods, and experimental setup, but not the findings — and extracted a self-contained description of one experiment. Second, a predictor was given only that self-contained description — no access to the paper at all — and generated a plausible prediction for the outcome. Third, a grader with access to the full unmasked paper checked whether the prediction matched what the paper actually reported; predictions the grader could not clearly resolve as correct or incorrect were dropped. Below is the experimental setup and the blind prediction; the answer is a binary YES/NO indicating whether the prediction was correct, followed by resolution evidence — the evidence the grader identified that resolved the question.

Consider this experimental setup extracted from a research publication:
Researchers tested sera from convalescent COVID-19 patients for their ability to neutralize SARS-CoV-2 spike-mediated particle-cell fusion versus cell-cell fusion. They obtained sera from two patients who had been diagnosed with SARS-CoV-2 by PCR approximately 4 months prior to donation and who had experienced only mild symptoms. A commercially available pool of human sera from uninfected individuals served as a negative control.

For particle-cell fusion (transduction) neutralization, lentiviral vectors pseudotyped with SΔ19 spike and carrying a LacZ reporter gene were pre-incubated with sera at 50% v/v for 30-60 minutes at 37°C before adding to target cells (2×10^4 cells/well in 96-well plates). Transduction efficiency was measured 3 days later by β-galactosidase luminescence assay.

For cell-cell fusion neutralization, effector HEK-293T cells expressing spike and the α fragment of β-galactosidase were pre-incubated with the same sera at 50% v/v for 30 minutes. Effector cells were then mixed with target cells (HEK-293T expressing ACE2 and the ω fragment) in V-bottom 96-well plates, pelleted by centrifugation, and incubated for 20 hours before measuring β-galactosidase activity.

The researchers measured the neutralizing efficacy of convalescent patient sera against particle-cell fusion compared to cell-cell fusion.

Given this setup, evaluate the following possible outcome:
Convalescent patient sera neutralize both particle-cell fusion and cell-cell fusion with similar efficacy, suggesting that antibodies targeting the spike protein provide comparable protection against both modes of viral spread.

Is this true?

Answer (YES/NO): NO